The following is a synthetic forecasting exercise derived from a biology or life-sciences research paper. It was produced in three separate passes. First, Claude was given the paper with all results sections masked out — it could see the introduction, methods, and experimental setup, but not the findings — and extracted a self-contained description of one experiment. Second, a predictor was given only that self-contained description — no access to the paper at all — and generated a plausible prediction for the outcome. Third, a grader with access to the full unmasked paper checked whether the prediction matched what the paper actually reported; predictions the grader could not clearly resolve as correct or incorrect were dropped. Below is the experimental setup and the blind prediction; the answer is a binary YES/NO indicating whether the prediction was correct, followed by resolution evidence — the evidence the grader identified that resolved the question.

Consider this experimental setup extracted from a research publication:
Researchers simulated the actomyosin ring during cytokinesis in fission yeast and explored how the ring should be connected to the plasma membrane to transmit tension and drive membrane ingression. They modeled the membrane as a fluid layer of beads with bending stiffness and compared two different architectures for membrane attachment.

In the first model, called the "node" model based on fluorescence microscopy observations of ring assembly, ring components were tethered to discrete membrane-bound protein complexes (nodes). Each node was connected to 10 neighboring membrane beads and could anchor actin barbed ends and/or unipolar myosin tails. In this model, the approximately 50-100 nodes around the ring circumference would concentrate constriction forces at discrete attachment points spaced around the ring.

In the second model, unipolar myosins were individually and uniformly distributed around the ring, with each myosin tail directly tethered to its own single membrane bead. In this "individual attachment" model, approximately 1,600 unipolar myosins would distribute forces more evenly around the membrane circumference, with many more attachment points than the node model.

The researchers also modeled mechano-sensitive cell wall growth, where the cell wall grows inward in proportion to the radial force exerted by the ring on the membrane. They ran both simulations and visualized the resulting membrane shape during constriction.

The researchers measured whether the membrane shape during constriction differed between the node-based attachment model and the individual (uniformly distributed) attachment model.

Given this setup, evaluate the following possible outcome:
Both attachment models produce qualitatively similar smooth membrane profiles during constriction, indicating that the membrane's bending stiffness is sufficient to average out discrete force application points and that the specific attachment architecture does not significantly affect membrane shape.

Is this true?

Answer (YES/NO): NO